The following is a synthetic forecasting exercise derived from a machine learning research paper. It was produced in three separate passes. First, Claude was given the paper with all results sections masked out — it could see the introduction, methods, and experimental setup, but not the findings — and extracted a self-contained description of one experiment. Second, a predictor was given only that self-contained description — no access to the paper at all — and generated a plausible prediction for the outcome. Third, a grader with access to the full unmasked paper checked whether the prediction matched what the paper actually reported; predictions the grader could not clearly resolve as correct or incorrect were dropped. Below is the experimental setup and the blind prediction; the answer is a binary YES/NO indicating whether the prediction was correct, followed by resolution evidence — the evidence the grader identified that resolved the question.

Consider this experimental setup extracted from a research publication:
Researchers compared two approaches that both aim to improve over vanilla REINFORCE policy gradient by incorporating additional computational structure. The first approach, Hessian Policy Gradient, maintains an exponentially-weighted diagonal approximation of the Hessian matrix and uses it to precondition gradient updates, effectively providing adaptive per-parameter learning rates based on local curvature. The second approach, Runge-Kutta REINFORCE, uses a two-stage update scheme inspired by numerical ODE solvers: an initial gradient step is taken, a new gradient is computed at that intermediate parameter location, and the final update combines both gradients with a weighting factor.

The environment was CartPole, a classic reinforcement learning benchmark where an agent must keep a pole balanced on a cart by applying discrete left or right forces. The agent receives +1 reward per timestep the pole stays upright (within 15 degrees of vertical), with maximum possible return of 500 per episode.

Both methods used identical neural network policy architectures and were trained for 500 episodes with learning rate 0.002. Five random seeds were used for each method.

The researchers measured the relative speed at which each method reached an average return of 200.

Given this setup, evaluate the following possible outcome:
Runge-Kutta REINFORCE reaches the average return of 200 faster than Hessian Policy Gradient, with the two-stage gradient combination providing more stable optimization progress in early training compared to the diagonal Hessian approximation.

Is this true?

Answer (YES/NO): YES